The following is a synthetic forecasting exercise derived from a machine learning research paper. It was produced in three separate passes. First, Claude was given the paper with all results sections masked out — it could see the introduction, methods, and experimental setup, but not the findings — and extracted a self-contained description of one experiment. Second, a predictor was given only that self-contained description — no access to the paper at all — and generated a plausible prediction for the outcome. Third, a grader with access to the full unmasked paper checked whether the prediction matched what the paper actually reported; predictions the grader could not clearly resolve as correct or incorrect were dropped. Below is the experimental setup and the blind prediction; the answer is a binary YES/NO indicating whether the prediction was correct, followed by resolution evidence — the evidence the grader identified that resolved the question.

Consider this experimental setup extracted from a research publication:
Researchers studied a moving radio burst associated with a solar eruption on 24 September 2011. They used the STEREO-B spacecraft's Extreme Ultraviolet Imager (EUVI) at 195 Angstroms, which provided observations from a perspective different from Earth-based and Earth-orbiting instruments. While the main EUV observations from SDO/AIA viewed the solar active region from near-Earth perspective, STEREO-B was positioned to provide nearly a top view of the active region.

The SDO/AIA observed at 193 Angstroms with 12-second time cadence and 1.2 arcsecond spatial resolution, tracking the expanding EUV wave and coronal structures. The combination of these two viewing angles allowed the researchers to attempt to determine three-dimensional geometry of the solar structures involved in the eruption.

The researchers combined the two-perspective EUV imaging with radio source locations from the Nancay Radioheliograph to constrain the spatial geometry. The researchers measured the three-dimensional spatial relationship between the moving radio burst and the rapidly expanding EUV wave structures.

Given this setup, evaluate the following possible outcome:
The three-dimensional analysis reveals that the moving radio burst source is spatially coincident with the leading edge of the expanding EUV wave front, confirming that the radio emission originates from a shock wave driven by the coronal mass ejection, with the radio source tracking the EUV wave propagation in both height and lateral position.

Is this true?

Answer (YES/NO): NO